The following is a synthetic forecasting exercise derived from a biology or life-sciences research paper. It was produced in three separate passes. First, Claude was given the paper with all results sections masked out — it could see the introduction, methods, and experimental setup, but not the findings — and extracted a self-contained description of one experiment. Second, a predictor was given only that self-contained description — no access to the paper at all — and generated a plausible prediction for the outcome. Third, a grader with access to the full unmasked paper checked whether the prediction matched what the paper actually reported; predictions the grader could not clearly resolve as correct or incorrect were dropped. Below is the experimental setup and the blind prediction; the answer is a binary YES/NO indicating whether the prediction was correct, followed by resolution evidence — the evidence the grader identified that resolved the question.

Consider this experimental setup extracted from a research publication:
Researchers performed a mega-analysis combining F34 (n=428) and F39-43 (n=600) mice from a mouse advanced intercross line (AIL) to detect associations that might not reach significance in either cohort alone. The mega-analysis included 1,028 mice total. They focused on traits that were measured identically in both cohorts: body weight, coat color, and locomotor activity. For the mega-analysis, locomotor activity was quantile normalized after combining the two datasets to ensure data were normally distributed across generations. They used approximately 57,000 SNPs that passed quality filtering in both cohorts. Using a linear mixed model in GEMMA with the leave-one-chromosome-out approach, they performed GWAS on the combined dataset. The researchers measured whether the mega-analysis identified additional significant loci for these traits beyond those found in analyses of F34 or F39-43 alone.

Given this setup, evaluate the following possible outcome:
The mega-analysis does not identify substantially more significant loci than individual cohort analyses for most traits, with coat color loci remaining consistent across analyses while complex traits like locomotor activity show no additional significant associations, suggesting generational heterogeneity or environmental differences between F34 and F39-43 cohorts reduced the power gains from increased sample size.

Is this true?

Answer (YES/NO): NO